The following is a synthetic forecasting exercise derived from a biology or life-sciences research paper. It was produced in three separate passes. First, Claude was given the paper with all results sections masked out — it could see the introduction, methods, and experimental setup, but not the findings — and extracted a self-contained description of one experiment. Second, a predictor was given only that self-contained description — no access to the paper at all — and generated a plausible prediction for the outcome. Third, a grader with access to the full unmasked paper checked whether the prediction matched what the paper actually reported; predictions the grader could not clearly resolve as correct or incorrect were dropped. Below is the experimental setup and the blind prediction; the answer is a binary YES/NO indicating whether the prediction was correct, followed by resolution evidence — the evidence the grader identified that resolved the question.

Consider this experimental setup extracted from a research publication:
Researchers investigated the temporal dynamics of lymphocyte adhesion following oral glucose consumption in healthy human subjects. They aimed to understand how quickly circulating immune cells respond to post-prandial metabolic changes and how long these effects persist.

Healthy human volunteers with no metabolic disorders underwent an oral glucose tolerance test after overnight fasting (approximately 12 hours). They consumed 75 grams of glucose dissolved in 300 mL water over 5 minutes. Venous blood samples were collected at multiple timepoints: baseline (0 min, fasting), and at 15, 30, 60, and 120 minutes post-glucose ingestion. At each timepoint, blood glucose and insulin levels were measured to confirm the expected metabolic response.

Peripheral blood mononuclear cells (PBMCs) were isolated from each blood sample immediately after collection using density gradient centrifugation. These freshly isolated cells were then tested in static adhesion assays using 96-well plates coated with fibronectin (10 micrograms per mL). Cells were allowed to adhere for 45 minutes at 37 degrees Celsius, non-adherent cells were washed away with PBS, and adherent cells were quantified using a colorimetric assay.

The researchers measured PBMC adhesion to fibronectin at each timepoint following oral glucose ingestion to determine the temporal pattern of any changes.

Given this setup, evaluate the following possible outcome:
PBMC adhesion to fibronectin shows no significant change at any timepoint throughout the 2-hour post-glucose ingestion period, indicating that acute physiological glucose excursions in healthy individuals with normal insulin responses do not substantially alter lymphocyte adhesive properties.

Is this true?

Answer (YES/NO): NO